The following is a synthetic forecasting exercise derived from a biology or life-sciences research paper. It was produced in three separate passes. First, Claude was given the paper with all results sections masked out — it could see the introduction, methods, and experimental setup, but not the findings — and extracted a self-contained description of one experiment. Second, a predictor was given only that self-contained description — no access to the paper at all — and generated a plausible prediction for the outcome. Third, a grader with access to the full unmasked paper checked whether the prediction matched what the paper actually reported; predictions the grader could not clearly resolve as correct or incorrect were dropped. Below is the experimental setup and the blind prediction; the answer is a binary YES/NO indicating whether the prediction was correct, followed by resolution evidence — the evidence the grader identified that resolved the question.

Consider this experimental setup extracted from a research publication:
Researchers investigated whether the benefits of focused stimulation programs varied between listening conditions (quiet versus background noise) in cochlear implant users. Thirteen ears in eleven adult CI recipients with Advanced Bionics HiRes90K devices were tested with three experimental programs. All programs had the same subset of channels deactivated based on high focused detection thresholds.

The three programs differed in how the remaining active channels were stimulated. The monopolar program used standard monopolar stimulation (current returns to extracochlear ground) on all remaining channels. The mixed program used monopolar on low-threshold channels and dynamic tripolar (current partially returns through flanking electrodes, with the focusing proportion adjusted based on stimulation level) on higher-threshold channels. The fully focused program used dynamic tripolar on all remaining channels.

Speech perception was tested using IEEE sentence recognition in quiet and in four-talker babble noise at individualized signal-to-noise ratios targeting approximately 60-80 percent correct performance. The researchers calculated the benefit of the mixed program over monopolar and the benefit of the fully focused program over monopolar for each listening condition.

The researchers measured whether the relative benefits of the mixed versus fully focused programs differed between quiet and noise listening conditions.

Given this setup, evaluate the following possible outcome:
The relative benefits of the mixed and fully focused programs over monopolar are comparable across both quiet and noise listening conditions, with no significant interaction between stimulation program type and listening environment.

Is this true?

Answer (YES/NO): NO